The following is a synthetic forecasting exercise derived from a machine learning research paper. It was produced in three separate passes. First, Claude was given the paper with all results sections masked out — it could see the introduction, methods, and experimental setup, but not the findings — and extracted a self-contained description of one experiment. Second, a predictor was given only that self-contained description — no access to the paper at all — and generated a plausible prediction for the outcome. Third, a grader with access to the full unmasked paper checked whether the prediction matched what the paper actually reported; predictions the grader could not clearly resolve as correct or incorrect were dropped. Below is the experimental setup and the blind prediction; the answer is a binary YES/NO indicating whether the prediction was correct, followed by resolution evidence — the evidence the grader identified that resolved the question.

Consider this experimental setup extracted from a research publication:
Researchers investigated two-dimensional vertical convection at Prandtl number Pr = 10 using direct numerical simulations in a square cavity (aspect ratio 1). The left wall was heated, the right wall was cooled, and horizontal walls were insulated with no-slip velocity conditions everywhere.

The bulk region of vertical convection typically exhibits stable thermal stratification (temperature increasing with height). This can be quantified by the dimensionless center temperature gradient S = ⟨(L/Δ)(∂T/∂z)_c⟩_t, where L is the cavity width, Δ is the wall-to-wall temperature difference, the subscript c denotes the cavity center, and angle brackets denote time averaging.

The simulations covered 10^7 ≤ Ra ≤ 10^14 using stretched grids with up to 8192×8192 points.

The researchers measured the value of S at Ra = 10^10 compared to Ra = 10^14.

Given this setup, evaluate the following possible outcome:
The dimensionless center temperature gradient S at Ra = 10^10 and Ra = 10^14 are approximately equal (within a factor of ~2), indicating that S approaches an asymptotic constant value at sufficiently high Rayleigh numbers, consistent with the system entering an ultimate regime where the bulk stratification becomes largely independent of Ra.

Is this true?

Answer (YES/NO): NO